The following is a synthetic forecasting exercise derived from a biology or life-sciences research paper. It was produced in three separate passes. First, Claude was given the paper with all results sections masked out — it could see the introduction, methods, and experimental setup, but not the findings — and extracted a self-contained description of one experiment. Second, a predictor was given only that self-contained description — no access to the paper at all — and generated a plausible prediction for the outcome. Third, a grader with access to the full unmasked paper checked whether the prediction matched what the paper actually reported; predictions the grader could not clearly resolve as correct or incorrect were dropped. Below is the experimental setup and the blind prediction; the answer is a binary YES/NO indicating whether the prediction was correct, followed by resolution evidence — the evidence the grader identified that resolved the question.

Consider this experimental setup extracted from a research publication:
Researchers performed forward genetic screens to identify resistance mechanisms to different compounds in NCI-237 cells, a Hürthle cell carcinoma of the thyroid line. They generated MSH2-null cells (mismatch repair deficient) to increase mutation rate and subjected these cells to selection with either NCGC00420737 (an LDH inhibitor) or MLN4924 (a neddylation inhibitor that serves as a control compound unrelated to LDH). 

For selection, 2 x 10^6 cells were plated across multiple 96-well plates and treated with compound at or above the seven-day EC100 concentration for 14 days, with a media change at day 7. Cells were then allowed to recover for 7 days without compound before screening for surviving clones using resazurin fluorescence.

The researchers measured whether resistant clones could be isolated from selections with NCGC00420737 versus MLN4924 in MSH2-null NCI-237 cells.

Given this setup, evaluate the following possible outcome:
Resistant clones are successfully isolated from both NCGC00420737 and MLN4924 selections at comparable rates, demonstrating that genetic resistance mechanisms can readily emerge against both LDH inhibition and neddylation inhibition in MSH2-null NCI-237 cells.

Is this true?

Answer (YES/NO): NO